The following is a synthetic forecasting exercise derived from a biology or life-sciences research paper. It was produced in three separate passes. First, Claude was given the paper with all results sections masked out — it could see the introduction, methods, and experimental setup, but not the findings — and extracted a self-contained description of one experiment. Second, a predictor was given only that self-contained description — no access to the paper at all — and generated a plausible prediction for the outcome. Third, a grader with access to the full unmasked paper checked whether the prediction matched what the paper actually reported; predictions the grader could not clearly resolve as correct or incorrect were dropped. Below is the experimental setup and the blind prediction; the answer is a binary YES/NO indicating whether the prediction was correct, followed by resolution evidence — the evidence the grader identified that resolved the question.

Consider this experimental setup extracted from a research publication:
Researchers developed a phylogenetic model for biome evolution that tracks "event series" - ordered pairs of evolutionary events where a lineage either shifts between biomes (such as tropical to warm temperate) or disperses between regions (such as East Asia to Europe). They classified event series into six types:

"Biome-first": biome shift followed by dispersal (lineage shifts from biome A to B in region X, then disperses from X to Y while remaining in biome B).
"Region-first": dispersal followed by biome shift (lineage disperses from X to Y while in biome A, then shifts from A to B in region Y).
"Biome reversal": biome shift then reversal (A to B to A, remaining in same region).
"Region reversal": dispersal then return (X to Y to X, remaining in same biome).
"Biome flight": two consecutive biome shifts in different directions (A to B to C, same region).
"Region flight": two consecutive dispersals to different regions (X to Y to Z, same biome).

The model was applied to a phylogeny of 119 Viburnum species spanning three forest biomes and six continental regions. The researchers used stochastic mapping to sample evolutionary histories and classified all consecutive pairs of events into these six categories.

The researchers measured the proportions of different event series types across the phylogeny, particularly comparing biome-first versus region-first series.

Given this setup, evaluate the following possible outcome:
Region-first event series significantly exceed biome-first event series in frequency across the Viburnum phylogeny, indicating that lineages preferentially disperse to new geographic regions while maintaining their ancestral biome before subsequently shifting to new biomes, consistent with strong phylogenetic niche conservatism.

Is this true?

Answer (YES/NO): NO